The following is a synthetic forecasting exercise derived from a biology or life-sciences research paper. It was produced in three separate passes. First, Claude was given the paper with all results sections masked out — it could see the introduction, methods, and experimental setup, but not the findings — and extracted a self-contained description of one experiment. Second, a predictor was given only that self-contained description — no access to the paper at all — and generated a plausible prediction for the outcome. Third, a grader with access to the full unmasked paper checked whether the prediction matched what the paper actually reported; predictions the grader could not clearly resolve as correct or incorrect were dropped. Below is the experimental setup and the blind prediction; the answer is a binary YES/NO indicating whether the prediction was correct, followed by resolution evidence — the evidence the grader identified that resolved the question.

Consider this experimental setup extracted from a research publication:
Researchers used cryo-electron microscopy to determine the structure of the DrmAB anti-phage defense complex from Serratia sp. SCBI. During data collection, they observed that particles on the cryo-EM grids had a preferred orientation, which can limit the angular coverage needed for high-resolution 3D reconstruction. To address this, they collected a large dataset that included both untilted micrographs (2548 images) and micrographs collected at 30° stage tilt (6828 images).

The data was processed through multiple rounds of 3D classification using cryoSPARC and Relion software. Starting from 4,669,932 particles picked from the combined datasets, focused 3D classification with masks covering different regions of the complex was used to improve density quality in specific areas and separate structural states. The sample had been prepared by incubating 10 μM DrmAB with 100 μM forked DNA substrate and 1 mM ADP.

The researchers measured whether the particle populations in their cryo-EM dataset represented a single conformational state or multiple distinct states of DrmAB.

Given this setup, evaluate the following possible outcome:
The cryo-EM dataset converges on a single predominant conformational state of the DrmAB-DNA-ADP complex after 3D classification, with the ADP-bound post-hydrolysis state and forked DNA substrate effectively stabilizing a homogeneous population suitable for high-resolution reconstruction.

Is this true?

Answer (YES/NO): NO